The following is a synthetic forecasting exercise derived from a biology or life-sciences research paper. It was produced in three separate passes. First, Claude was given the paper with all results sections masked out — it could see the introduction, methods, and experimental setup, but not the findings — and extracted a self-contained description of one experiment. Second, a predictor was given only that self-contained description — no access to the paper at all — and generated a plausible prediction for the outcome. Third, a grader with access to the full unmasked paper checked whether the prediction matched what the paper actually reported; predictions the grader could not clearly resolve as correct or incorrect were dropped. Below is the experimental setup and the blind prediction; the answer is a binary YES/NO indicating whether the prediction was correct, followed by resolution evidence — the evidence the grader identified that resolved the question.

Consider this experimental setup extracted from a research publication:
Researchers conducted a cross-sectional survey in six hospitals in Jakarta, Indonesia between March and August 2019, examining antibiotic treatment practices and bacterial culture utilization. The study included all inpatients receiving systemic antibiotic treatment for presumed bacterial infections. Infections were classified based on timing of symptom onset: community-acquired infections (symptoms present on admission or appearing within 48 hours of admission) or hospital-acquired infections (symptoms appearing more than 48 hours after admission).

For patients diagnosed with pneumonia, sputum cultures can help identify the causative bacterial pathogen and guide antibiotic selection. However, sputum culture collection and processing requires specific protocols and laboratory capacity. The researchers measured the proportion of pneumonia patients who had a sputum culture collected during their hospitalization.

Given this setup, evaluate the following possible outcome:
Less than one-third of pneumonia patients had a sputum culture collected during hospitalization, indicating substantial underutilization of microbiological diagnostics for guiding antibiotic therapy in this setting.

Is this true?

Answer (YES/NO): YES